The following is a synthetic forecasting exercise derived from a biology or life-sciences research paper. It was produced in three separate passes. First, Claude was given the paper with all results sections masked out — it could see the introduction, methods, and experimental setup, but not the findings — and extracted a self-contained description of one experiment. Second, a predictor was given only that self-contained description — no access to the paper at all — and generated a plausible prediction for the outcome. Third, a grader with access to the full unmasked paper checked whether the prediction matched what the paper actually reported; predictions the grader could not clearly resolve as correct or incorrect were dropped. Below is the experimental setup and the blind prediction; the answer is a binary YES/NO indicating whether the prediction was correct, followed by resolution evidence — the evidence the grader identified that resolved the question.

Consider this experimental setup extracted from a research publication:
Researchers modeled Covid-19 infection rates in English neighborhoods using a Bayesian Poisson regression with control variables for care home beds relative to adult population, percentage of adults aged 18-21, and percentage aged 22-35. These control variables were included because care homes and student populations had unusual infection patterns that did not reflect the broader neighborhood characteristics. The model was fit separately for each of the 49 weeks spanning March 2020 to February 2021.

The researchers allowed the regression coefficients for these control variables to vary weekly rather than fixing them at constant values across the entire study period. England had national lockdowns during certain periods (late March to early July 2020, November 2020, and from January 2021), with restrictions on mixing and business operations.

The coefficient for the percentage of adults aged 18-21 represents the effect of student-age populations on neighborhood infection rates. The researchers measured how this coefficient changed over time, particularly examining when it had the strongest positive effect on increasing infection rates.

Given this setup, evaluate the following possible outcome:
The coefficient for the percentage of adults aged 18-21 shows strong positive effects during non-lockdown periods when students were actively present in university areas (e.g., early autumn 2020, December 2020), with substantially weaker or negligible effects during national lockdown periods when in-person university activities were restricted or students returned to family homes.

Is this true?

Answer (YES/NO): NO